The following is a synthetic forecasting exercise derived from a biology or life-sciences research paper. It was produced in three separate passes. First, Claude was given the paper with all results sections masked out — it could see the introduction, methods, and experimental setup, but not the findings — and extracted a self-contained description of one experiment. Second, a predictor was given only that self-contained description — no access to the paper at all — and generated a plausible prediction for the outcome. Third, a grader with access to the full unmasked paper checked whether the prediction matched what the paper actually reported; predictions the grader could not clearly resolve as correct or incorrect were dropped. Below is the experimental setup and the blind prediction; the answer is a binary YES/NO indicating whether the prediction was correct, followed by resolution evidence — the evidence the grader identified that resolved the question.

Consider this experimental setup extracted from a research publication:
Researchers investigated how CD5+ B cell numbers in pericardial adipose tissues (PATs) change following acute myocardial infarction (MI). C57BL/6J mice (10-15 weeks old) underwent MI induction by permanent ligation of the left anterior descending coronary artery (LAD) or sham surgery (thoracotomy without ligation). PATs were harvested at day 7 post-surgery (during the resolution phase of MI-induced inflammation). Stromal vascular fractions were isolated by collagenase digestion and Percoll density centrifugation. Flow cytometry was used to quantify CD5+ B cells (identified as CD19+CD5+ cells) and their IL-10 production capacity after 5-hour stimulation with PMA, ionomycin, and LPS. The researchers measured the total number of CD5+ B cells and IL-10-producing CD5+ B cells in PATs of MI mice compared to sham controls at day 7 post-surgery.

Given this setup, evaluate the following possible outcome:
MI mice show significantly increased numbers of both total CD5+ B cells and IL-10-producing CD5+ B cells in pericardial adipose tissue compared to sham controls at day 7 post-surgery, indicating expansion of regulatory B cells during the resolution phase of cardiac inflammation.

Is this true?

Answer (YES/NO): NO